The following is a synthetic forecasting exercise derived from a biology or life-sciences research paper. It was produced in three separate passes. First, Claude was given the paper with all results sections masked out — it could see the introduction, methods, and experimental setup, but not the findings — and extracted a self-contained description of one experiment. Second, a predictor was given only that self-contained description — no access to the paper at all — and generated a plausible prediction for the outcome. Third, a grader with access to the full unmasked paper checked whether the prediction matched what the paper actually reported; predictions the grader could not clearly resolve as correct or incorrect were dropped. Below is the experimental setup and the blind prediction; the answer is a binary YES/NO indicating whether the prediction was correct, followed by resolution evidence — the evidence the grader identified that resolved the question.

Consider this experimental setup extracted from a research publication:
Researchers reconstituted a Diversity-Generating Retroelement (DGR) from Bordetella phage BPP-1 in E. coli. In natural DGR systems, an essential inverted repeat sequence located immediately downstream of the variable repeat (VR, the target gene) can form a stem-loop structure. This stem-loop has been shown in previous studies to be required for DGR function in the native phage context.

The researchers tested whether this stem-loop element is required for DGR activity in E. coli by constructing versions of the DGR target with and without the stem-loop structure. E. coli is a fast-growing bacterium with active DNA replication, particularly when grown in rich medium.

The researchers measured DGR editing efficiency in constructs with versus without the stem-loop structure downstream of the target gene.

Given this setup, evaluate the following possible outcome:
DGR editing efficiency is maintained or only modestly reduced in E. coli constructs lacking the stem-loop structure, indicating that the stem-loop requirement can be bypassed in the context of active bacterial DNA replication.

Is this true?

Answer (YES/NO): NO